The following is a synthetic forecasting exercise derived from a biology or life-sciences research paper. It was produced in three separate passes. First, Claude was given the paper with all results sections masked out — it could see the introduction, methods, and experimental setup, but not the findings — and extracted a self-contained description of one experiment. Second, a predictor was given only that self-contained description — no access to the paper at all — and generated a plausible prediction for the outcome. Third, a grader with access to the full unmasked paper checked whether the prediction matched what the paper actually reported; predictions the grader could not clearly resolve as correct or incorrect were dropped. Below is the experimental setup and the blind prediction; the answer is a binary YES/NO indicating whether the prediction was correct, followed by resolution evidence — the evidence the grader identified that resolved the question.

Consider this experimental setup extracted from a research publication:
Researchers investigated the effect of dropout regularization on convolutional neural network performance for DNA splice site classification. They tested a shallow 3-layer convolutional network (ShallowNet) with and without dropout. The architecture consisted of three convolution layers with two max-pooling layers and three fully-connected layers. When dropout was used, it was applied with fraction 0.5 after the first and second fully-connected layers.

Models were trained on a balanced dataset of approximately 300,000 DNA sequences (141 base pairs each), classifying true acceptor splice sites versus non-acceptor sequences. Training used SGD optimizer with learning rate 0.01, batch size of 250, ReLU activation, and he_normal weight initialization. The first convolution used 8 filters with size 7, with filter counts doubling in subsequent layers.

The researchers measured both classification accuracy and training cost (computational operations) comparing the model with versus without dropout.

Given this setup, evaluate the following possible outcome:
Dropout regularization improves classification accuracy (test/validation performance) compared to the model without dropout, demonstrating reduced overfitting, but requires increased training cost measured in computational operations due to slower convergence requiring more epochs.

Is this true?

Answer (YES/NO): NO